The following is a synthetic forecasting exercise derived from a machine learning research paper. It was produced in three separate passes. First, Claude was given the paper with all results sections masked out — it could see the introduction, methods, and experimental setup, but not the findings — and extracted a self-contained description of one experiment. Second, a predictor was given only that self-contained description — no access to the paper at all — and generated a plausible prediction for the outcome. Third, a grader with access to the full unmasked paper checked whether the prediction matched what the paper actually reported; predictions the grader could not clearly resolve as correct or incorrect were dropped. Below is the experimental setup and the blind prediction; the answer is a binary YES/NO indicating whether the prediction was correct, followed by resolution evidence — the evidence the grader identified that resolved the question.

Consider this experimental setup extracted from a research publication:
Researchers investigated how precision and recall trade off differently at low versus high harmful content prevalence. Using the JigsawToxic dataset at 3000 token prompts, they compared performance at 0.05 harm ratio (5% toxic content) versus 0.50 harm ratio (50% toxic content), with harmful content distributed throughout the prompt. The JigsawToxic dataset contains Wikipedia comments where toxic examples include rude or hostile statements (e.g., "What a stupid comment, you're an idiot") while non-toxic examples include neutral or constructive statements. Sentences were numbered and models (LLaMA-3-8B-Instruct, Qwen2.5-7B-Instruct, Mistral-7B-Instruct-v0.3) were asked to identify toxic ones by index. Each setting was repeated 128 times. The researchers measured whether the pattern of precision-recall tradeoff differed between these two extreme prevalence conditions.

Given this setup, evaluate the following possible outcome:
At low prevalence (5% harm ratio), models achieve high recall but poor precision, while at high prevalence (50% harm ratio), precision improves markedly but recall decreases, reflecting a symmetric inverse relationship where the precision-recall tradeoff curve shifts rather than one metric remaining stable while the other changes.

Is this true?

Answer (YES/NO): NO